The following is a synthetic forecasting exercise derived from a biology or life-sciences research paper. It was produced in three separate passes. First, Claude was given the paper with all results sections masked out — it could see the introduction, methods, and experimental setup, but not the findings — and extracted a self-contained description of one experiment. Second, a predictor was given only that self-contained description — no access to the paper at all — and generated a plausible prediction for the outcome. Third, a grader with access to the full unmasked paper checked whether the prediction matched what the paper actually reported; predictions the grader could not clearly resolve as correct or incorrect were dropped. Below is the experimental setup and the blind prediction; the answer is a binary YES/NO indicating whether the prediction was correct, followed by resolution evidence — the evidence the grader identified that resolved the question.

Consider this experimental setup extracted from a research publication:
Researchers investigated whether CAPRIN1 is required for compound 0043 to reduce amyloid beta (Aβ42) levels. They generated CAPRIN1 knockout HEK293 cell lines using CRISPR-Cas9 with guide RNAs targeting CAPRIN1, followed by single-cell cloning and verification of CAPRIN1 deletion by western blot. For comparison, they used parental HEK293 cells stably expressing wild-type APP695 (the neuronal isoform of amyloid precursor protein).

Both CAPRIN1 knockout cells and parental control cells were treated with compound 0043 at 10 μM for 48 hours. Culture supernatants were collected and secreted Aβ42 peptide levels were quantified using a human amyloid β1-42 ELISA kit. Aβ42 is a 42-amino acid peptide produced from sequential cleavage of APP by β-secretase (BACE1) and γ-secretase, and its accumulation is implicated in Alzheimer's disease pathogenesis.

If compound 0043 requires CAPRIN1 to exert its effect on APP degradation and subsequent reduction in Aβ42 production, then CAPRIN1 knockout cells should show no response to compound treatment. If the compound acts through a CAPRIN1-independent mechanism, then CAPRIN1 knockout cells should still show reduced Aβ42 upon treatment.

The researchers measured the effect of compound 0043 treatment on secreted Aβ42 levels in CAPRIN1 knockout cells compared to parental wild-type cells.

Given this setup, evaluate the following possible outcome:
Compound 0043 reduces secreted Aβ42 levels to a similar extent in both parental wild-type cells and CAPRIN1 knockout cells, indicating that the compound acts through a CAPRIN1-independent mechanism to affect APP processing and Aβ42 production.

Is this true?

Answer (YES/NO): NO